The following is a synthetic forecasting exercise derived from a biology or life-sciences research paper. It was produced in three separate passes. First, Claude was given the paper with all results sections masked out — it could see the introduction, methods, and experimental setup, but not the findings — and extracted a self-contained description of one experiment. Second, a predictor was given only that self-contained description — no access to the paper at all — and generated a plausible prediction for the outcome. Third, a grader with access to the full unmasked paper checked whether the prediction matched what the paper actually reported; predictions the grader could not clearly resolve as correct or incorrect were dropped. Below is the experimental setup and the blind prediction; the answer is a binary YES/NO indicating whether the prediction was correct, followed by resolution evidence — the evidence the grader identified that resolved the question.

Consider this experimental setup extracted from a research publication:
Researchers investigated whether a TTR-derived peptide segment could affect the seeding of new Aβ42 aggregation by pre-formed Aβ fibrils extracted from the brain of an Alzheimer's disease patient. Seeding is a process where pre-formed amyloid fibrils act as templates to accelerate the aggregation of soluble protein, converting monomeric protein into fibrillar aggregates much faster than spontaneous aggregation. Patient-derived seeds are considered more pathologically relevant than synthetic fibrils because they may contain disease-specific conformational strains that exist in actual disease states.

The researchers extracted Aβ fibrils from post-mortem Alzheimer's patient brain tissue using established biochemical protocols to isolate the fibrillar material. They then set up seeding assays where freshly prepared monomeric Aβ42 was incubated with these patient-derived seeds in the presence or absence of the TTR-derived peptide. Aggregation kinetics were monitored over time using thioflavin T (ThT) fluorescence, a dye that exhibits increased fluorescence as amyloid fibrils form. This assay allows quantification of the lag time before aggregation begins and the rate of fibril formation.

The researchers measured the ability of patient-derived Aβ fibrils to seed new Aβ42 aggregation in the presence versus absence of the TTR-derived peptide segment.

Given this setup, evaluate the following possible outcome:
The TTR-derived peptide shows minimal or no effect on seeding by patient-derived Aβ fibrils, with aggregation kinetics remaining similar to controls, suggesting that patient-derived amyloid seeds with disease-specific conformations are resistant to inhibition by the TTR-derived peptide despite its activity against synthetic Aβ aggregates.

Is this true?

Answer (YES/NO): NO